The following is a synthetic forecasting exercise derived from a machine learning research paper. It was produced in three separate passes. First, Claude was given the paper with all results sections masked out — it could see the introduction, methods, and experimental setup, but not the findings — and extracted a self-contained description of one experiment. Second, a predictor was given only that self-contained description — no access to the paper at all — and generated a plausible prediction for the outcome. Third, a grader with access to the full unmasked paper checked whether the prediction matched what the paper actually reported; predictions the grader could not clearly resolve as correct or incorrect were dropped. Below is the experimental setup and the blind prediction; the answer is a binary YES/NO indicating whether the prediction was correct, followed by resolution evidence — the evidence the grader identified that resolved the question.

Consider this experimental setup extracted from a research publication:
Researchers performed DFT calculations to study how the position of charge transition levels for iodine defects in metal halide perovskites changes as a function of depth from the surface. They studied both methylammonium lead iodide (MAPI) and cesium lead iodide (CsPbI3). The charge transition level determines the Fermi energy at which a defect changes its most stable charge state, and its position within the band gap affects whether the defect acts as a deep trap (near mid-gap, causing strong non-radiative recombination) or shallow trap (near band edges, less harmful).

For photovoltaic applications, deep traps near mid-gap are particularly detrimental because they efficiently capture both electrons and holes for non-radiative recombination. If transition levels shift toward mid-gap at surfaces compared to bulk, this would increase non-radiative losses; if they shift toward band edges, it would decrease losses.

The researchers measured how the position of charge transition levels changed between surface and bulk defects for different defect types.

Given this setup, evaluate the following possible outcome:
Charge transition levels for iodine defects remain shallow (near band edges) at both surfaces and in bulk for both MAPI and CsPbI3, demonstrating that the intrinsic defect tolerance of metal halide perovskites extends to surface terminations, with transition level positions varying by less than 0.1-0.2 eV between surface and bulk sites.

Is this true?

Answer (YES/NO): NO